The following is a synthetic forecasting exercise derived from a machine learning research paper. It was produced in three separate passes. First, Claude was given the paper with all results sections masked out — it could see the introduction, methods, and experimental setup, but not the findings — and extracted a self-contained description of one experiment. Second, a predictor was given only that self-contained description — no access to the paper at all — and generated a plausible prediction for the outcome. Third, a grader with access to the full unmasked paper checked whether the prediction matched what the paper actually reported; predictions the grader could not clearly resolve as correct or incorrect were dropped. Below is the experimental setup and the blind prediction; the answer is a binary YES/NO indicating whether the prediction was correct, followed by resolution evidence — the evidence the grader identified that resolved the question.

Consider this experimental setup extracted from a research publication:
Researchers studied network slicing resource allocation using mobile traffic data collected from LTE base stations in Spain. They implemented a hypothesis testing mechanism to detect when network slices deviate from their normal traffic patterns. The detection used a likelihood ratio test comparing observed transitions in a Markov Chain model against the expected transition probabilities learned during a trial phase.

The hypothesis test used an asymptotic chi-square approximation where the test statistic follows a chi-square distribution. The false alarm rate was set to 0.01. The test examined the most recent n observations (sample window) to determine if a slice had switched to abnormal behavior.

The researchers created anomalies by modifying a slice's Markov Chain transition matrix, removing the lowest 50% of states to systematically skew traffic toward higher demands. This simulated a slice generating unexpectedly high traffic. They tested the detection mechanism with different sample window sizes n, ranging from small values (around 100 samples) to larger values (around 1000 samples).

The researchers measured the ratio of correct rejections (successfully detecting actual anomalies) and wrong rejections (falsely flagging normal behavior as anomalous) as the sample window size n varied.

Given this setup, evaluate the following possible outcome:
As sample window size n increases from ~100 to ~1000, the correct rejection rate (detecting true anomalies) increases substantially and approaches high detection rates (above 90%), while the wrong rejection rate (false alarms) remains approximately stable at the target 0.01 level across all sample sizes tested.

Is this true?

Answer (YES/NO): NO